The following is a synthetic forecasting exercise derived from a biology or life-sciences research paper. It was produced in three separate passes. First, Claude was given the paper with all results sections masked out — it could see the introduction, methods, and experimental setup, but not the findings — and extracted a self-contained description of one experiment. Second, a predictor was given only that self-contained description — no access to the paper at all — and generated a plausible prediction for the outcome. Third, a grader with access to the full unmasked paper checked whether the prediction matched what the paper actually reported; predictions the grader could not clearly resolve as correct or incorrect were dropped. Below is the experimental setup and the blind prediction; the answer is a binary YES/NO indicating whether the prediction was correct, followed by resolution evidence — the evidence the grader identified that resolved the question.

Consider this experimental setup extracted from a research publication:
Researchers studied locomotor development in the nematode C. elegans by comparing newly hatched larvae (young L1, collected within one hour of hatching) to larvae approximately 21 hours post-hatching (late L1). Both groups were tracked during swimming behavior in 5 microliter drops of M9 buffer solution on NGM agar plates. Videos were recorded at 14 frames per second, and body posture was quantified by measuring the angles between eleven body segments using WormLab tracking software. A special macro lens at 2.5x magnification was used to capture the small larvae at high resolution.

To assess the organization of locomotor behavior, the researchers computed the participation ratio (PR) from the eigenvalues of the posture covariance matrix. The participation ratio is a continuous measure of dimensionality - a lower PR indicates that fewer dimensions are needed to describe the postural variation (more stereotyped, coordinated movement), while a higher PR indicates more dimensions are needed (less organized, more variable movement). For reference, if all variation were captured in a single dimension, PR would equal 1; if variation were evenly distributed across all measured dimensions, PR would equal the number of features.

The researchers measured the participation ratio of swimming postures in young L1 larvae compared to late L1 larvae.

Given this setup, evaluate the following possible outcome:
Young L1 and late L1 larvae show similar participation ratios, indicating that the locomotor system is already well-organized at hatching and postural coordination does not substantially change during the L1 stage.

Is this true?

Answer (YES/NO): NO